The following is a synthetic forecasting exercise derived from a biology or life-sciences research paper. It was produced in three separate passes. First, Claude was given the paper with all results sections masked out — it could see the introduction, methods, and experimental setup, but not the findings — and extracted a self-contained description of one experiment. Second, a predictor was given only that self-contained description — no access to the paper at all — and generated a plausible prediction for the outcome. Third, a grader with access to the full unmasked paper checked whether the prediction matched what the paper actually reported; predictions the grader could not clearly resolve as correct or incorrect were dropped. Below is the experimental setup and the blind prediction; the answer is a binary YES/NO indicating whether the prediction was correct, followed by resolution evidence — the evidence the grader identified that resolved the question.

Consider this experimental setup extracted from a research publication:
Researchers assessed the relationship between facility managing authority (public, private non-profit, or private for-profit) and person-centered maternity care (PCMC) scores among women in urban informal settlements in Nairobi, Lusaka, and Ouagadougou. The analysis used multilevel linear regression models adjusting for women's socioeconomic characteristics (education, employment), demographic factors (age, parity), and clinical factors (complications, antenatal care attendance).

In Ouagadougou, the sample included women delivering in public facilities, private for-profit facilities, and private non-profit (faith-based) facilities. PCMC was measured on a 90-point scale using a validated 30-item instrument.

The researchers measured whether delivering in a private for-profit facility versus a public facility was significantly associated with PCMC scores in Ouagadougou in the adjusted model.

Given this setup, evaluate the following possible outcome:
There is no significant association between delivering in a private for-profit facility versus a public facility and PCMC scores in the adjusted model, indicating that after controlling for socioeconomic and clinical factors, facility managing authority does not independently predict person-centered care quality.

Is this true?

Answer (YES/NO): NO